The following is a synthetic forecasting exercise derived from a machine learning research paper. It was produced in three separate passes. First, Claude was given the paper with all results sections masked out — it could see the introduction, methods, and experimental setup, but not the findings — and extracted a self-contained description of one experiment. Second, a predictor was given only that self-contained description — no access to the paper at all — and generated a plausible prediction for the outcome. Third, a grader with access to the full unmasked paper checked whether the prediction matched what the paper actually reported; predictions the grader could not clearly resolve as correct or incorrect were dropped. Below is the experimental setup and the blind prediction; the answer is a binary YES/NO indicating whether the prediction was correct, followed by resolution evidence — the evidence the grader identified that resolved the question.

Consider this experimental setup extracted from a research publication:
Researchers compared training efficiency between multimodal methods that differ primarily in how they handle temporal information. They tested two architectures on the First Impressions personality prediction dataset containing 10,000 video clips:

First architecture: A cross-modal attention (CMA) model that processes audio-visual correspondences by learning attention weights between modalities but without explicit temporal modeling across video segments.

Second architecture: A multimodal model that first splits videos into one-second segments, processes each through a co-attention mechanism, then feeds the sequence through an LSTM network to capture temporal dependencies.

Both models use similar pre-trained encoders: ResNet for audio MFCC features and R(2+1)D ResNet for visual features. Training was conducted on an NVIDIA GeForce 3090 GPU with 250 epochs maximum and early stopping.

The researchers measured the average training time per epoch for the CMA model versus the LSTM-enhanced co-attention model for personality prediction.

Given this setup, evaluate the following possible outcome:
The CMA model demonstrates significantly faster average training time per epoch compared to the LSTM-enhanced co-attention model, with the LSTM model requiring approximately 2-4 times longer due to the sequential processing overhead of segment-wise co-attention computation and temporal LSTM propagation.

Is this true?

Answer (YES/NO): NO